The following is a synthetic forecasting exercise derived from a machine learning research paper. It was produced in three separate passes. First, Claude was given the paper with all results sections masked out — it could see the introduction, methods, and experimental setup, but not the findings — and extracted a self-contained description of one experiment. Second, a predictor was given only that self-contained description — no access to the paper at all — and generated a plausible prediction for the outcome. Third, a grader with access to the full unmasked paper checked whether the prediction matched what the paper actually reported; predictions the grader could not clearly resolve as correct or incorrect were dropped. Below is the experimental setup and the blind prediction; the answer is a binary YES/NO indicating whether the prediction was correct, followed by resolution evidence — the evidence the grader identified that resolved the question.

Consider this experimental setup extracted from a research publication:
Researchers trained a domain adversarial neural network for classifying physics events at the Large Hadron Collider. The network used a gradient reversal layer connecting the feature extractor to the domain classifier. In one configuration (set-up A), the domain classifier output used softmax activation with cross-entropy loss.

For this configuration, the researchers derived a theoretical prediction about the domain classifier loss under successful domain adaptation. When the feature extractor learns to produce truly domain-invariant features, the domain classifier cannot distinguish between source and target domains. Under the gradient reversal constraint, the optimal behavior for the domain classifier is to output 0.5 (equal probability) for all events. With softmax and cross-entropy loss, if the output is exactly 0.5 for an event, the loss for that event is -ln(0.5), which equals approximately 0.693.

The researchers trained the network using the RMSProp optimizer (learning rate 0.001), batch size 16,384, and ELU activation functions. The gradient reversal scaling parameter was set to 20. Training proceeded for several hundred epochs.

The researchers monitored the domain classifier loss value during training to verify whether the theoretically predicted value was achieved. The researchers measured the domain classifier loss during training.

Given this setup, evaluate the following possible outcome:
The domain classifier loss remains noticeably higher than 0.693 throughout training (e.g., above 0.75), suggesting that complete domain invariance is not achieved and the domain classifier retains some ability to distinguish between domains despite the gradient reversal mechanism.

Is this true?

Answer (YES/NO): NO